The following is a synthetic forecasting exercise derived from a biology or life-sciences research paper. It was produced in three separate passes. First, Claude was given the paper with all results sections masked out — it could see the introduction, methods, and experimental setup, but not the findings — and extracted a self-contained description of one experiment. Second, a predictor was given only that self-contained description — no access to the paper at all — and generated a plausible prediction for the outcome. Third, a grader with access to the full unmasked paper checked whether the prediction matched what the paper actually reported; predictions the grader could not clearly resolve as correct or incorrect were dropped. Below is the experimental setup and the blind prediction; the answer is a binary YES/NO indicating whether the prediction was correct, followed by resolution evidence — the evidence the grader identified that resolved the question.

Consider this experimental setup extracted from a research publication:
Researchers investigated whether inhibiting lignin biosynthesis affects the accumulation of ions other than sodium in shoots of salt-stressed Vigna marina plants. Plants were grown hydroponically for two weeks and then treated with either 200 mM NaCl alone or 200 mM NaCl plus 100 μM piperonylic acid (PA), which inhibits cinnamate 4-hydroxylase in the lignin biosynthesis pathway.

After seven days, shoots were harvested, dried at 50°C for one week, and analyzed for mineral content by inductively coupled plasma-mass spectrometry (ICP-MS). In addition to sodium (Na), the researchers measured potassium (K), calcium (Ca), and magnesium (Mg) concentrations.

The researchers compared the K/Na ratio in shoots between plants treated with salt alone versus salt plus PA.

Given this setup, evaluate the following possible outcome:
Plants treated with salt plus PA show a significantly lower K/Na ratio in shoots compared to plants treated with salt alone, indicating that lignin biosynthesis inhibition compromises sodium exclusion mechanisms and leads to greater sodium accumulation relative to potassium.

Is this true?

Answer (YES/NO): YES